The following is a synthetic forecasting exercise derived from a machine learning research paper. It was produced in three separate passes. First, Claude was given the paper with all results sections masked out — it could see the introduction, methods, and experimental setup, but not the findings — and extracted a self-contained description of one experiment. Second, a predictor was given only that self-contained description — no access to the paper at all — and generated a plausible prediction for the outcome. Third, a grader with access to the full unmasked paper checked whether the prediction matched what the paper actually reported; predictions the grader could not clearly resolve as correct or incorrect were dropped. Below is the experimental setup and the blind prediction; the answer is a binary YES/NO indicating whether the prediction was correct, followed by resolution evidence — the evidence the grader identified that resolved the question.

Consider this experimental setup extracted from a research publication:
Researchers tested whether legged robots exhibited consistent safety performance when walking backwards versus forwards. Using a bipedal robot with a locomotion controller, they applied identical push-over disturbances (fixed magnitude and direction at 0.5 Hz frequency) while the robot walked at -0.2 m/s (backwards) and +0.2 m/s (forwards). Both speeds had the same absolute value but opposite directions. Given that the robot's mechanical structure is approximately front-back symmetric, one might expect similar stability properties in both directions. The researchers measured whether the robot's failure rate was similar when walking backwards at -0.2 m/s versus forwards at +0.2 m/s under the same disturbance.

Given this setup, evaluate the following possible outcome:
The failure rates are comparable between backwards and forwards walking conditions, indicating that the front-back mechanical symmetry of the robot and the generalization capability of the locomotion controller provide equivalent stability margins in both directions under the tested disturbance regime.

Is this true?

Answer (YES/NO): NO